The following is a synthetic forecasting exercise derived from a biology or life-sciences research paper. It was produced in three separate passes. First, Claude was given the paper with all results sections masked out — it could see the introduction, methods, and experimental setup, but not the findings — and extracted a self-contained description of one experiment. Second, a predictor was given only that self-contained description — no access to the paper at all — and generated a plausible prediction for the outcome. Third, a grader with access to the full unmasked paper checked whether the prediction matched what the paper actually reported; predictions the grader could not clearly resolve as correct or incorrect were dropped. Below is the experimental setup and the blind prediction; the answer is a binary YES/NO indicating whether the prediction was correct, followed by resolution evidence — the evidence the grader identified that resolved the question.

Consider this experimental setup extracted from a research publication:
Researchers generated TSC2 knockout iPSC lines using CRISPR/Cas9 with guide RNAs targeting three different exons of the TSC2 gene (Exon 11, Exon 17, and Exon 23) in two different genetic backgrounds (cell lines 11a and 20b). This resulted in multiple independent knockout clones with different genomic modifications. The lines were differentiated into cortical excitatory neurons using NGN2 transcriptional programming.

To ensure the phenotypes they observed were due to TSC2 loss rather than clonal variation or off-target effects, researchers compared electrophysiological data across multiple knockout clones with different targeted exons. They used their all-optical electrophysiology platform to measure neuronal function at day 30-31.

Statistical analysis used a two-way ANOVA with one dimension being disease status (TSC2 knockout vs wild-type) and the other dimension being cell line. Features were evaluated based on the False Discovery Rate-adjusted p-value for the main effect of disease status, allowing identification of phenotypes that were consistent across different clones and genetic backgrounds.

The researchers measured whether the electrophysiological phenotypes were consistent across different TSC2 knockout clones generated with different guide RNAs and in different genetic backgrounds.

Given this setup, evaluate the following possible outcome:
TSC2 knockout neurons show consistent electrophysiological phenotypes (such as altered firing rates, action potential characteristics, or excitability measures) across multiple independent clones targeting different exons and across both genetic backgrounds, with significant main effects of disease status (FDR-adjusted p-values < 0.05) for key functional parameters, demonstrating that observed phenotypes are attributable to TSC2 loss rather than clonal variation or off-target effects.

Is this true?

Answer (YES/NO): YES